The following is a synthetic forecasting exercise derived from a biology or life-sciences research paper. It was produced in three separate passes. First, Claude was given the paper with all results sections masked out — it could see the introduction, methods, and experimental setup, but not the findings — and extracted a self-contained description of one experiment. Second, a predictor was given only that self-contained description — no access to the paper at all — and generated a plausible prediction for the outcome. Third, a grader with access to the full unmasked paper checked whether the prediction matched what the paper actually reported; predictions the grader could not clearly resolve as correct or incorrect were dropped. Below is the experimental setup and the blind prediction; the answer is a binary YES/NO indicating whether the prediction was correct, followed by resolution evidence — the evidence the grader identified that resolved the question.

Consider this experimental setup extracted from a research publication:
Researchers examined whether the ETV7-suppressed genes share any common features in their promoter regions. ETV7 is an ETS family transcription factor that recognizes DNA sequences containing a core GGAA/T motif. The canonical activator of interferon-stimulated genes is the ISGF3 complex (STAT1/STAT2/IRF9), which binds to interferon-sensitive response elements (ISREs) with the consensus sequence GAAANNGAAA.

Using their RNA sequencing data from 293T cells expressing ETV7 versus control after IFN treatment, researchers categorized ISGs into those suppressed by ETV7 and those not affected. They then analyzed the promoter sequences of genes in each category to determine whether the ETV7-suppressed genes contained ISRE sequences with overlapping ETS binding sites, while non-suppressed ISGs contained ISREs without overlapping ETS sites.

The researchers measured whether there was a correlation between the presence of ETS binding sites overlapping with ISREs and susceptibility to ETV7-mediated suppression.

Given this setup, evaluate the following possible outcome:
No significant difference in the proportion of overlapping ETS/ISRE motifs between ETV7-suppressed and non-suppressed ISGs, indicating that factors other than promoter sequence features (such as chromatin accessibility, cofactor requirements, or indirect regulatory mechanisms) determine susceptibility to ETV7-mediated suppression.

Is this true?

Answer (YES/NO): NO